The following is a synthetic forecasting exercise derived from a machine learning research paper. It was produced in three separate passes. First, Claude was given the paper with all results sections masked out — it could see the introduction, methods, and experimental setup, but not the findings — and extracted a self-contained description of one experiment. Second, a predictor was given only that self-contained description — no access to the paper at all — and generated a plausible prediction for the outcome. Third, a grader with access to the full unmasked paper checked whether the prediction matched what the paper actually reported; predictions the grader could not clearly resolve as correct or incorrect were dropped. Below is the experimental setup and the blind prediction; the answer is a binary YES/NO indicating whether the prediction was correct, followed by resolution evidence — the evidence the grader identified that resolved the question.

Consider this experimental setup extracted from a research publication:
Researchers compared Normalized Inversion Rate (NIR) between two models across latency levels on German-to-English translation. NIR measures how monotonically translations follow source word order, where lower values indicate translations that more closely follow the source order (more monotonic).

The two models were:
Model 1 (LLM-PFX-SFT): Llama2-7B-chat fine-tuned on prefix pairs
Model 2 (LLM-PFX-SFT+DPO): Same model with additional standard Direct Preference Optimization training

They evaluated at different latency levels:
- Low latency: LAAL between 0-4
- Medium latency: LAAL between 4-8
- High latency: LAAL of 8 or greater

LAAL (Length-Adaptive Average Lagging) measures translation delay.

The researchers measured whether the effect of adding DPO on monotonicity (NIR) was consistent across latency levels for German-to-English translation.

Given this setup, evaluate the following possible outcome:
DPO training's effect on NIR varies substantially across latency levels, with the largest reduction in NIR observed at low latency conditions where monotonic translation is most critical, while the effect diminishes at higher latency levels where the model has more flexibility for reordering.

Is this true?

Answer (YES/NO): NO